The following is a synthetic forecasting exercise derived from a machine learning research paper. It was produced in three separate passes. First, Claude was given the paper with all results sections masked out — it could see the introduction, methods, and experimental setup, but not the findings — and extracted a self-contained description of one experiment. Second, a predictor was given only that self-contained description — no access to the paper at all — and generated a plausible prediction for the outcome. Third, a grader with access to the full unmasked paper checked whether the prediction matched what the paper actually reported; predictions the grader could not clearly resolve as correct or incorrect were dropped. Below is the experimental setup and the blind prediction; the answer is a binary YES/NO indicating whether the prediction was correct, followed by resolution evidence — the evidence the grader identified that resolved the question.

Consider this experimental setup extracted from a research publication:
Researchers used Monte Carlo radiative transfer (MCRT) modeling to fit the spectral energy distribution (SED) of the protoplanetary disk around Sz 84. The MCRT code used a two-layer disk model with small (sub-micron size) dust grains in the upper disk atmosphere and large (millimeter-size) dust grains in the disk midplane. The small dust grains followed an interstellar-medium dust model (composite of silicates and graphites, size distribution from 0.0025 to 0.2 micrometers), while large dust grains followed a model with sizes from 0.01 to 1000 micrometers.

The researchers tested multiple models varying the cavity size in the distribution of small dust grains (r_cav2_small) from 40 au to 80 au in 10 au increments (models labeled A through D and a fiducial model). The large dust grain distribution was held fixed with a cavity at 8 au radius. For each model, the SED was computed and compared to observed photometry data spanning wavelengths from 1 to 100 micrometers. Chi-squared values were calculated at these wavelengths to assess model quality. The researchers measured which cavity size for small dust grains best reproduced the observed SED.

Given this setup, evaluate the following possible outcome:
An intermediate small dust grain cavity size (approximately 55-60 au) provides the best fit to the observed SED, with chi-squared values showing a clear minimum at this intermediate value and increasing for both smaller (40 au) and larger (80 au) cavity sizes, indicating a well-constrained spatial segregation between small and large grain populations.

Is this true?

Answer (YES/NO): YES